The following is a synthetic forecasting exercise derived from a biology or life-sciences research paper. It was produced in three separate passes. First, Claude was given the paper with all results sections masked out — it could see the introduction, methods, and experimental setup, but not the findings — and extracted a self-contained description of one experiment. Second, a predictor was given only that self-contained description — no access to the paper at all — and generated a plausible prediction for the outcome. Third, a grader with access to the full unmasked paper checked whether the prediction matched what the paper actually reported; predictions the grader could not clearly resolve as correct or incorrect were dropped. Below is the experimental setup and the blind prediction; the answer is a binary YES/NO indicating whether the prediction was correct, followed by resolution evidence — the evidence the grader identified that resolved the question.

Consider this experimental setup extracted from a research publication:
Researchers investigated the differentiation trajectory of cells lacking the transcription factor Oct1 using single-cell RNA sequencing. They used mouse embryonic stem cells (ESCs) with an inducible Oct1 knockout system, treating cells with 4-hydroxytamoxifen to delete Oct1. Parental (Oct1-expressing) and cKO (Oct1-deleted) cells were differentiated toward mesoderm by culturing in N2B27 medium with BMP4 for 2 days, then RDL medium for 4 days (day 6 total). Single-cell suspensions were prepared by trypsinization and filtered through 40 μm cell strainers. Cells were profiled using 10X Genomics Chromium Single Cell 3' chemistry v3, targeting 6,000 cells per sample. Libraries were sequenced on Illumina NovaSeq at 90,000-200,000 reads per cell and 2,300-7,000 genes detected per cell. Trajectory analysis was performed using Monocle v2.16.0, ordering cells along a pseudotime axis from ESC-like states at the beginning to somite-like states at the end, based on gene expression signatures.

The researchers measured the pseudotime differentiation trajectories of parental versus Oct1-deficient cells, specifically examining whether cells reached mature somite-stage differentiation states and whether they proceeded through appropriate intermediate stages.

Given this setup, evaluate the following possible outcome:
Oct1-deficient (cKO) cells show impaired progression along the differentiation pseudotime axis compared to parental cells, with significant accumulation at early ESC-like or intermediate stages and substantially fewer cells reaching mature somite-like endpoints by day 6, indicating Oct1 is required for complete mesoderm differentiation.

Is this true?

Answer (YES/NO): YES